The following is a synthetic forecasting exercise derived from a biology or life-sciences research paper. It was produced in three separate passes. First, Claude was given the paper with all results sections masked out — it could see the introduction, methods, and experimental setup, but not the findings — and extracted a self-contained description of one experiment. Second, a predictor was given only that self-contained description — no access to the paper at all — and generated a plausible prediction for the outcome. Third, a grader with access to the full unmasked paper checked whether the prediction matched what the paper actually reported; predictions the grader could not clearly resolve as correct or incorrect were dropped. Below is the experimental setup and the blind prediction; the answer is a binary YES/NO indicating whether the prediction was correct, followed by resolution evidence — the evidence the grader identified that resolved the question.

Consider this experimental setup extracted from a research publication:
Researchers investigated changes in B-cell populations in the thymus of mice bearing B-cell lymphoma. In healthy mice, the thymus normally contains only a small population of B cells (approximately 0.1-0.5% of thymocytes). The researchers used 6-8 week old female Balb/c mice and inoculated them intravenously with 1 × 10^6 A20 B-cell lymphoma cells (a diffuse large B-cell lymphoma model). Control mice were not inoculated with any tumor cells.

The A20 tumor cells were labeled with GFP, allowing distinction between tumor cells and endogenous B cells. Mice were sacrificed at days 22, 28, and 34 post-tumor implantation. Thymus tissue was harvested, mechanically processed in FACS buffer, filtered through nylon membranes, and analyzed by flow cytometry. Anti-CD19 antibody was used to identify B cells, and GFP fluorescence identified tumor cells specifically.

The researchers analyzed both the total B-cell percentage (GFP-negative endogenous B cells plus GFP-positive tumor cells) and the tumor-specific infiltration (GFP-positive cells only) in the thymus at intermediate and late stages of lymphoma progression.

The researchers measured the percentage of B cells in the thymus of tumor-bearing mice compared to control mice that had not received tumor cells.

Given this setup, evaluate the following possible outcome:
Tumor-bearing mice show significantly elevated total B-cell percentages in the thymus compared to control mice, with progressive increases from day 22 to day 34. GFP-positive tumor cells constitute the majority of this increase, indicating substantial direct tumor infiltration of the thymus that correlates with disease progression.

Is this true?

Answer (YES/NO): NO